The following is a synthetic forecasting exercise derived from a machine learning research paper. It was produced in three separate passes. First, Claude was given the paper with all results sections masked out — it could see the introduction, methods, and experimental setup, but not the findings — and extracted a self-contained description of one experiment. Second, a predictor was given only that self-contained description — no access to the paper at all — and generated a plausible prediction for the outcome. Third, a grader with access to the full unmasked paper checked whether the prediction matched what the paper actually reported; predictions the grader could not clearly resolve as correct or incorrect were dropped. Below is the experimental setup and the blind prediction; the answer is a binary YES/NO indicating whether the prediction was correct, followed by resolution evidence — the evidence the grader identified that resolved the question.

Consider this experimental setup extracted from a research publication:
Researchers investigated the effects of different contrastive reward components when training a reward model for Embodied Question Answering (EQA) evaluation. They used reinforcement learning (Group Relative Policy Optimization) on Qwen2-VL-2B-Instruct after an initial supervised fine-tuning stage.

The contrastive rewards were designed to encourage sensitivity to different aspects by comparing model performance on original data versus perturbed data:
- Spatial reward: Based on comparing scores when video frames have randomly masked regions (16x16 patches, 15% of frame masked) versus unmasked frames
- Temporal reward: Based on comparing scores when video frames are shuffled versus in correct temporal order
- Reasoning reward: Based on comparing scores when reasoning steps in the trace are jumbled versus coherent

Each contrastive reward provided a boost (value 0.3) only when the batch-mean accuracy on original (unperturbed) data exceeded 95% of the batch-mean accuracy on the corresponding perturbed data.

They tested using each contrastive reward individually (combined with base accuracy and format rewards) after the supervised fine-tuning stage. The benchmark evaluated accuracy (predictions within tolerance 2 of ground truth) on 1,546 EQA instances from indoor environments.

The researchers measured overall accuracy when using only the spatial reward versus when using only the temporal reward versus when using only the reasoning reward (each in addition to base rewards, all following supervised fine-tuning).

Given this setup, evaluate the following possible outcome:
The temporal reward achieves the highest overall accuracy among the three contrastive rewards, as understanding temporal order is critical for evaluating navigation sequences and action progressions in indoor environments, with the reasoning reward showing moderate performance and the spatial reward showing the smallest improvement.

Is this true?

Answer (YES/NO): NO